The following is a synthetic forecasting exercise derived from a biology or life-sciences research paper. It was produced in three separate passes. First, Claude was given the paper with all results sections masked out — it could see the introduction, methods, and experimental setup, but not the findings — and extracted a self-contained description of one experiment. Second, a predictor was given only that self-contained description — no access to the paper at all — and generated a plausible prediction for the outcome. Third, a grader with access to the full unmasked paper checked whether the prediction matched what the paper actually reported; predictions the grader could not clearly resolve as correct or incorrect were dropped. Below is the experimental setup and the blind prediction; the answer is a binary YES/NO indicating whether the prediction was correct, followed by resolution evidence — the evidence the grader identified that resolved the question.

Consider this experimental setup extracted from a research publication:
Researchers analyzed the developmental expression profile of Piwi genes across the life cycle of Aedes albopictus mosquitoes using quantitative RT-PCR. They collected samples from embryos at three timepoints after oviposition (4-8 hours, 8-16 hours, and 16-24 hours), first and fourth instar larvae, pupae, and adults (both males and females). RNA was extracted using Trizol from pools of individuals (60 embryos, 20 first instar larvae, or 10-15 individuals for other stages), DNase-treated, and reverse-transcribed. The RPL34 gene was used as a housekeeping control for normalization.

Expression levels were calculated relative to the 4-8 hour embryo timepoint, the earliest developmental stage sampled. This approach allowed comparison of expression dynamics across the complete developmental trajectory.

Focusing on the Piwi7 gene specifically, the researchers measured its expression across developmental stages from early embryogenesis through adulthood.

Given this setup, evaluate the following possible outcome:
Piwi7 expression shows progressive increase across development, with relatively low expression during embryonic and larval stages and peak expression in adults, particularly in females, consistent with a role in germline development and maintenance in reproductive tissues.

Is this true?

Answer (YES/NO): NO